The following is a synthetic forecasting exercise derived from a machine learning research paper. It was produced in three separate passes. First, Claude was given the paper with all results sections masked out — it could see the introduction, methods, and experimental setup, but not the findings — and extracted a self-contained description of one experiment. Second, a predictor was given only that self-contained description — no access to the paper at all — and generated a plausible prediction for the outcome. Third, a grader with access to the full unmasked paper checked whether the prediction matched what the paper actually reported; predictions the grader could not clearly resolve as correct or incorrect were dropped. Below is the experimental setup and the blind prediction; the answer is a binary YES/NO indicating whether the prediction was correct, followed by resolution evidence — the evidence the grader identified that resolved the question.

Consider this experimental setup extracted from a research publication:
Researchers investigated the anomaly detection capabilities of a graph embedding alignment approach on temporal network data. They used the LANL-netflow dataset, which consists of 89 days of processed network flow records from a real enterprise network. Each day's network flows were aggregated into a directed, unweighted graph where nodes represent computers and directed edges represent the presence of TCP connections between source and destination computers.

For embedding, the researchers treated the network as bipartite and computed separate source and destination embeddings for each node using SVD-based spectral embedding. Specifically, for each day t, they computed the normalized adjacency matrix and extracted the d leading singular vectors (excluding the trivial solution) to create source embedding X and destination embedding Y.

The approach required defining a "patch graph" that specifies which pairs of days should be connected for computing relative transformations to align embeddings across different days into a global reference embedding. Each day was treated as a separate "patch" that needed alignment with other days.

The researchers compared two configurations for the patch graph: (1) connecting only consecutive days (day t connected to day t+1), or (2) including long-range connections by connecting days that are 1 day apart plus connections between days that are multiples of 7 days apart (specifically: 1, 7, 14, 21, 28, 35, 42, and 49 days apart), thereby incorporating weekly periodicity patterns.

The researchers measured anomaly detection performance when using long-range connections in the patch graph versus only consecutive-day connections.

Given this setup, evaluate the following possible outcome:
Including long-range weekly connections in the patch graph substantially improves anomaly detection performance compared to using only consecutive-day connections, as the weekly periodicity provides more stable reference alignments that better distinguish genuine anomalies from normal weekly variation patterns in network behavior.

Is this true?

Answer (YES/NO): YES